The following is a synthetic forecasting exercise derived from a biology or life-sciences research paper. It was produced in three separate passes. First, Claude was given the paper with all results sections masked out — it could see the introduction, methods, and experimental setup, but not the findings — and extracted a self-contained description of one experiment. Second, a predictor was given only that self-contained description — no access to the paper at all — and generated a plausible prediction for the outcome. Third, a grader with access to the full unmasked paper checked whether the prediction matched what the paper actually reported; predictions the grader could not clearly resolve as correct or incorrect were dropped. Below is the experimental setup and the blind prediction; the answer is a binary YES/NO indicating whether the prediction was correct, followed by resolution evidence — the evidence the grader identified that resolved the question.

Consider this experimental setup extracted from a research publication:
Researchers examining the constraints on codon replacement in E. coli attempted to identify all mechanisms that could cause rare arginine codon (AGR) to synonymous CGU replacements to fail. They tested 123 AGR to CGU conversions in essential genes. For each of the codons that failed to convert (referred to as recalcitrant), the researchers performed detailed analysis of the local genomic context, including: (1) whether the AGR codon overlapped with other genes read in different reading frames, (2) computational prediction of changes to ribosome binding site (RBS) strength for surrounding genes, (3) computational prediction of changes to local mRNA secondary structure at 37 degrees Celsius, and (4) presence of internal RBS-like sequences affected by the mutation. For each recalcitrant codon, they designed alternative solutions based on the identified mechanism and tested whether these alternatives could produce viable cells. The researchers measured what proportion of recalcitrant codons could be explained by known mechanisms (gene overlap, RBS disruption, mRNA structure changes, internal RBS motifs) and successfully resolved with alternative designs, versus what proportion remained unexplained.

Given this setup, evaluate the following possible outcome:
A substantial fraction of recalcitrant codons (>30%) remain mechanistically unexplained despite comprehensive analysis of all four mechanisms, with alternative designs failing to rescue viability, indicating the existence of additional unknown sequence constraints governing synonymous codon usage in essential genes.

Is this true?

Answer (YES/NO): NO